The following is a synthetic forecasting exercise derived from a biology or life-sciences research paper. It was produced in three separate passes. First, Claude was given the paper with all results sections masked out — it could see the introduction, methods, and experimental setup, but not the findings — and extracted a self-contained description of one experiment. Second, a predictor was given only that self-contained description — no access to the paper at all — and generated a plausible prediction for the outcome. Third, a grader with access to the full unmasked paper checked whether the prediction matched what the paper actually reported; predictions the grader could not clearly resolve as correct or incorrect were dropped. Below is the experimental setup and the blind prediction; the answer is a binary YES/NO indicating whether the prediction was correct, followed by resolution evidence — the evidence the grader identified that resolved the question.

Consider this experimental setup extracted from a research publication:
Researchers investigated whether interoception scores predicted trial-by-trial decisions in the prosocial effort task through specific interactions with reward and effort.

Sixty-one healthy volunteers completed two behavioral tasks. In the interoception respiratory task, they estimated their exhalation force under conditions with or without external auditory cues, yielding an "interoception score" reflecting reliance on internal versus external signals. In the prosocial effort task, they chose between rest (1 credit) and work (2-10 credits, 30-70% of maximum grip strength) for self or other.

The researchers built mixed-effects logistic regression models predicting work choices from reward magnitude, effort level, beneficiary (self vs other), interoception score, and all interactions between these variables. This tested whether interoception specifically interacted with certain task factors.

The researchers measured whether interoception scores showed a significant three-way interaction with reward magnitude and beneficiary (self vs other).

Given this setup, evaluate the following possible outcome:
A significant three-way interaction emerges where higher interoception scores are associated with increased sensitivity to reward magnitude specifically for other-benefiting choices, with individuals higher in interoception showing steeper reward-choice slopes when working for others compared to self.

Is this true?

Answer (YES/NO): YES